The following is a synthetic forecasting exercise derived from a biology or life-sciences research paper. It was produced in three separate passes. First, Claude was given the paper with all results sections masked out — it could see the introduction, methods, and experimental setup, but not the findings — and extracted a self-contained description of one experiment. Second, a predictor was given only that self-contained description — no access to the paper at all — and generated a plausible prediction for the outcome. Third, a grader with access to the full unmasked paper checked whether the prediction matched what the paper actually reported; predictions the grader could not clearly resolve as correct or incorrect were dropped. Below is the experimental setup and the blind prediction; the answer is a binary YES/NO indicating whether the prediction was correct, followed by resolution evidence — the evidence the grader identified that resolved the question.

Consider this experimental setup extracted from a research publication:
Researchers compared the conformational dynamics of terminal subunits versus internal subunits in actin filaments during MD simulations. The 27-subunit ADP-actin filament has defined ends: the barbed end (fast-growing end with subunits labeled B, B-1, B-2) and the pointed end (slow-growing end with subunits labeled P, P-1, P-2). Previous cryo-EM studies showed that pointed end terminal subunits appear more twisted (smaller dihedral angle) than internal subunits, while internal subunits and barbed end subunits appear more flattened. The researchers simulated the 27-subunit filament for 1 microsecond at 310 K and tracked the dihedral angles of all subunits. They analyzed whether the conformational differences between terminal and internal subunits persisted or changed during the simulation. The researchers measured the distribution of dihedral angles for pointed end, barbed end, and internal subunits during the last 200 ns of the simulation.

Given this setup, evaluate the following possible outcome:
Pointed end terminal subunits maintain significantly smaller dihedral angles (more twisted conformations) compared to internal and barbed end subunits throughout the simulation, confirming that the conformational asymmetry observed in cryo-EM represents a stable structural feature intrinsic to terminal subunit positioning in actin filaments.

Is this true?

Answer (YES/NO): YES